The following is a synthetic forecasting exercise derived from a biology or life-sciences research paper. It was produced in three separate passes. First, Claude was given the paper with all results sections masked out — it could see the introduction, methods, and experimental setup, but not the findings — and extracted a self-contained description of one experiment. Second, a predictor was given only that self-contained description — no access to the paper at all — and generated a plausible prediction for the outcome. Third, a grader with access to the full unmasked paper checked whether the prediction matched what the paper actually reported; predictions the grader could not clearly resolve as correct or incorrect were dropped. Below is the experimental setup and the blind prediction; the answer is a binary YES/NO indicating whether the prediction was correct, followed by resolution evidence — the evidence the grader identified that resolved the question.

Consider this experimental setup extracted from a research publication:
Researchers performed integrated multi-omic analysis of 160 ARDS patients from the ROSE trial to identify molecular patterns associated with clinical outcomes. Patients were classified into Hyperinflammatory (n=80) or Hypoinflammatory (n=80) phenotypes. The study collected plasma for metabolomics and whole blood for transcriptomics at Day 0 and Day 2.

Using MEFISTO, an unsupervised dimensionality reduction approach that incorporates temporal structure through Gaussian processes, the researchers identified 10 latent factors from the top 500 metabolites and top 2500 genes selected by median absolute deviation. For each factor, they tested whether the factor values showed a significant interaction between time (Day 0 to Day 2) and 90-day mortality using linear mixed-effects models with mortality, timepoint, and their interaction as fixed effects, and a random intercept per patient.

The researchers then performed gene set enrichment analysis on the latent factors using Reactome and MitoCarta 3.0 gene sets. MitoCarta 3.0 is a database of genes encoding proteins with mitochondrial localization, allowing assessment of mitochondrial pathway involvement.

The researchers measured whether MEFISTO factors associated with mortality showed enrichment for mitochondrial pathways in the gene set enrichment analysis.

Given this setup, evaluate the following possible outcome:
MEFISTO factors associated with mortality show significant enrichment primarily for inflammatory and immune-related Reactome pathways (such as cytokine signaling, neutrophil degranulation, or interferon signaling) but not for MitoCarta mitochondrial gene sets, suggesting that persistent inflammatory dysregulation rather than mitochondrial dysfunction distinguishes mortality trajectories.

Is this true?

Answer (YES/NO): NO